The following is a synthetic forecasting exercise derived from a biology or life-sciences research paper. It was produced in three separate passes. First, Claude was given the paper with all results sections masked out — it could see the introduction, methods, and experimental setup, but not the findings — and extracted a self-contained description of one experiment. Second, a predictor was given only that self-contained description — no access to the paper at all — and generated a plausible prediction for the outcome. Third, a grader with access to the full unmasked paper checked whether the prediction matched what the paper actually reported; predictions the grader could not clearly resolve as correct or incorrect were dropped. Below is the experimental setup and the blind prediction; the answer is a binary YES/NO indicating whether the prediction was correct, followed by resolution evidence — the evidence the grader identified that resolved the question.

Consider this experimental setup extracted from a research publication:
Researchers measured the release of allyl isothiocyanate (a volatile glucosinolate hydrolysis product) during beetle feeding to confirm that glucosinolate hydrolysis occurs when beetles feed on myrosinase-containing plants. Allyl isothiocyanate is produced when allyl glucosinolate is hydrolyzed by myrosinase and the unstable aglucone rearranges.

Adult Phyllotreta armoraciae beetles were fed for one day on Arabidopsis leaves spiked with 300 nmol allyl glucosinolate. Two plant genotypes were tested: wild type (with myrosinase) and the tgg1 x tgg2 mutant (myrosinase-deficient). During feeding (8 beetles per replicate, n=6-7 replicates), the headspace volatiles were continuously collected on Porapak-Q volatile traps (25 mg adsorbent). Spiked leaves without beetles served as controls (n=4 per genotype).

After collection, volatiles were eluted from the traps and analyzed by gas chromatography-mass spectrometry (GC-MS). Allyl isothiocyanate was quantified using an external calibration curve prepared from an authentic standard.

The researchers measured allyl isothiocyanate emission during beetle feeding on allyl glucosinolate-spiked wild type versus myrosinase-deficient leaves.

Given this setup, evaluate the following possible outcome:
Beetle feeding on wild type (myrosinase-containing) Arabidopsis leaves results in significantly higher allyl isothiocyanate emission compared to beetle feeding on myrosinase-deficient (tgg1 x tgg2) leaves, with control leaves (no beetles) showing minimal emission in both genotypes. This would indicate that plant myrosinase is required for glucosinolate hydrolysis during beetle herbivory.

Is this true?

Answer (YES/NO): NO